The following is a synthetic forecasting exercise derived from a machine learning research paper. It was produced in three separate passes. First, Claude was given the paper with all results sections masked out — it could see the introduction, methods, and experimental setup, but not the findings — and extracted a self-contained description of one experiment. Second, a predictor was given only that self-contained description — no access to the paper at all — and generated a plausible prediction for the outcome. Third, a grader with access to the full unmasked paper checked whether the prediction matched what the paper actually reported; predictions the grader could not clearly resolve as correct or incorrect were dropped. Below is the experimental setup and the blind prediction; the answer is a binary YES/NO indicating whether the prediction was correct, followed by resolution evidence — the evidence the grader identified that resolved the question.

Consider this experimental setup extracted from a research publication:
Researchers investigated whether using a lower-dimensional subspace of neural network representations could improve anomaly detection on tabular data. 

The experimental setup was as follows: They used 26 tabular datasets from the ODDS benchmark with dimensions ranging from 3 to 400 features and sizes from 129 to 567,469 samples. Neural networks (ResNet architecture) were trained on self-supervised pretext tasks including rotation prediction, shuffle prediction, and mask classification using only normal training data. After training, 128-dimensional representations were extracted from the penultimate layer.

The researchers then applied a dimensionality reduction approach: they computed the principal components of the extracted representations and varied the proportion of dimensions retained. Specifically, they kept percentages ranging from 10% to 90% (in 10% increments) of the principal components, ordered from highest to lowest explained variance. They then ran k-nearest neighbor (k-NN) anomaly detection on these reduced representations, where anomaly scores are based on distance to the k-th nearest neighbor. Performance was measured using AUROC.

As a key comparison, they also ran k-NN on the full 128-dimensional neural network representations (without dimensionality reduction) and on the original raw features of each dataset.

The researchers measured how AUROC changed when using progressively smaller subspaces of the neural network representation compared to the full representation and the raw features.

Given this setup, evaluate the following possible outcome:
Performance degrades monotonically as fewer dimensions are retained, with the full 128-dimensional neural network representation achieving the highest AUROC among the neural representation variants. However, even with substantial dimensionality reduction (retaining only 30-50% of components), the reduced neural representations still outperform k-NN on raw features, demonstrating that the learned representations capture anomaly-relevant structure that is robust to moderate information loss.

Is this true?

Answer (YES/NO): NO